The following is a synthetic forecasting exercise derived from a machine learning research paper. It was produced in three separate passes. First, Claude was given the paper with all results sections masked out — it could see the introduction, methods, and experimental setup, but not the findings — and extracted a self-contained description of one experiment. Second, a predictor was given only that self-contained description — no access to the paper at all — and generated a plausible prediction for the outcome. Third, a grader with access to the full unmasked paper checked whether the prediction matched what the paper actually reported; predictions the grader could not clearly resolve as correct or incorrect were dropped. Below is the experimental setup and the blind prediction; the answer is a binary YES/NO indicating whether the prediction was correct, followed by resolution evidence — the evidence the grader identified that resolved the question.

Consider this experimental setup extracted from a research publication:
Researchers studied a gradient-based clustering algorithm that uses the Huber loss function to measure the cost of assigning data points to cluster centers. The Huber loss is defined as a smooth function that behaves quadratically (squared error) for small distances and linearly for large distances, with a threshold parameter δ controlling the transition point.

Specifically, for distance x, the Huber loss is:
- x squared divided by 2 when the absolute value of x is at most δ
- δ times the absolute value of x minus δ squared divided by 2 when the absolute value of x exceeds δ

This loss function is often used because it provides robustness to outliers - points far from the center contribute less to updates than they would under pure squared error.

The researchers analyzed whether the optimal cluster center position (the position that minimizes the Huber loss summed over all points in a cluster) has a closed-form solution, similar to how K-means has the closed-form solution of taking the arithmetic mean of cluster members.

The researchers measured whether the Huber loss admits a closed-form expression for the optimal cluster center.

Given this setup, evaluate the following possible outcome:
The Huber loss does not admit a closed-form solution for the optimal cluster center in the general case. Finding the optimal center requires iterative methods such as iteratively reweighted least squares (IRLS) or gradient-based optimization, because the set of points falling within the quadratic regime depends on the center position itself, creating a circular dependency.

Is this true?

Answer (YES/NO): YES